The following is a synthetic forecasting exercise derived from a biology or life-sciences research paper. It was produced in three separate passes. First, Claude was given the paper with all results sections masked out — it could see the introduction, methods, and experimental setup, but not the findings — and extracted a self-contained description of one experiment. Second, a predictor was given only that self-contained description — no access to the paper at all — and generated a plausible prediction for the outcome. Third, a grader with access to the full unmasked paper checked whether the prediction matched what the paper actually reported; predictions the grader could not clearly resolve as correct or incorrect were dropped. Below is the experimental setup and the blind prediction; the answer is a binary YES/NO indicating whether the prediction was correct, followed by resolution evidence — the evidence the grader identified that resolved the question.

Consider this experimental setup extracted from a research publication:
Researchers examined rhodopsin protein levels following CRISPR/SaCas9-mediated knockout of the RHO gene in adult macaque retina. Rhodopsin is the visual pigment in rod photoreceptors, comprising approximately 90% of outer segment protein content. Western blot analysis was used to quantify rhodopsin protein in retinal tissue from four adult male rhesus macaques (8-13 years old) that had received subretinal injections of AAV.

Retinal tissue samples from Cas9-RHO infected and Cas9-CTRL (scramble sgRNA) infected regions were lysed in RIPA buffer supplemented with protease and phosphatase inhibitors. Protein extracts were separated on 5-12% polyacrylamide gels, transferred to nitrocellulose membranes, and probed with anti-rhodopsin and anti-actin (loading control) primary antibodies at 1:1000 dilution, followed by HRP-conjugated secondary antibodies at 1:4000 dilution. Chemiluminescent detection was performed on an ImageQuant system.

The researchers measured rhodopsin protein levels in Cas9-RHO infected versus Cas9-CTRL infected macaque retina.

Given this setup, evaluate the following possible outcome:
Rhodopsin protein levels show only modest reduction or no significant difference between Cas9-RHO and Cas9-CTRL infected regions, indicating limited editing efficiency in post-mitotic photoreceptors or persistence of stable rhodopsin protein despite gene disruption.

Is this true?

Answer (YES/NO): NO